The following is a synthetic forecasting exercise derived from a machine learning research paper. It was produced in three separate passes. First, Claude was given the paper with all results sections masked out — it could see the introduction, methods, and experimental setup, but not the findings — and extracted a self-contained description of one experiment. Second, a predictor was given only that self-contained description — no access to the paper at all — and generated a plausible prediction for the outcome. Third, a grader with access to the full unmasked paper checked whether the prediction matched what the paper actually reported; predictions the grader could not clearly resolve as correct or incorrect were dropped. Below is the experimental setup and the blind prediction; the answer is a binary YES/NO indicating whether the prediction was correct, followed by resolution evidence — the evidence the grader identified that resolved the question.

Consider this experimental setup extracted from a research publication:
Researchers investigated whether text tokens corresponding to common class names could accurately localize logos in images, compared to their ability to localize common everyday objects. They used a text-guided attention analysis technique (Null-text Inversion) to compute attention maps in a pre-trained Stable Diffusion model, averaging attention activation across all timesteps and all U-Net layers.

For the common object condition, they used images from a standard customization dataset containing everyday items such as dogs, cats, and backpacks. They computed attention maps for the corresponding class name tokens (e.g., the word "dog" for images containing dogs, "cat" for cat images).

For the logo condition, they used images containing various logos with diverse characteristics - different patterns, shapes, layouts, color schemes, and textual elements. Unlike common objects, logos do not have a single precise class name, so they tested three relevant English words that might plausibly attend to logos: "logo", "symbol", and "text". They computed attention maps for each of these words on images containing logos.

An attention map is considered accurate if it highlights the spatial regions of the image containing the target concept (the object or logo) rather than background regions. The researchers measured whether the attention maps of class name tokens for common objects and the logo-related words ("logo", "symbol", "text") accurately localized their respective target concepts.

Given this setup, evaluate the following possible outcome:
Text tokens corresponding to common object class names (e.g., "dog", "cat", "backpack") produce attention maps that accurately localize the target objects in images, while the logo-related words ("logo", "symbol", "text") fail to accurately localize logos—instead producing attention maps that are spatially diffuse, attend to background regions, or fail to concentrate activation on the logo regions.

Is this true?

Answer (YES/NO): YES